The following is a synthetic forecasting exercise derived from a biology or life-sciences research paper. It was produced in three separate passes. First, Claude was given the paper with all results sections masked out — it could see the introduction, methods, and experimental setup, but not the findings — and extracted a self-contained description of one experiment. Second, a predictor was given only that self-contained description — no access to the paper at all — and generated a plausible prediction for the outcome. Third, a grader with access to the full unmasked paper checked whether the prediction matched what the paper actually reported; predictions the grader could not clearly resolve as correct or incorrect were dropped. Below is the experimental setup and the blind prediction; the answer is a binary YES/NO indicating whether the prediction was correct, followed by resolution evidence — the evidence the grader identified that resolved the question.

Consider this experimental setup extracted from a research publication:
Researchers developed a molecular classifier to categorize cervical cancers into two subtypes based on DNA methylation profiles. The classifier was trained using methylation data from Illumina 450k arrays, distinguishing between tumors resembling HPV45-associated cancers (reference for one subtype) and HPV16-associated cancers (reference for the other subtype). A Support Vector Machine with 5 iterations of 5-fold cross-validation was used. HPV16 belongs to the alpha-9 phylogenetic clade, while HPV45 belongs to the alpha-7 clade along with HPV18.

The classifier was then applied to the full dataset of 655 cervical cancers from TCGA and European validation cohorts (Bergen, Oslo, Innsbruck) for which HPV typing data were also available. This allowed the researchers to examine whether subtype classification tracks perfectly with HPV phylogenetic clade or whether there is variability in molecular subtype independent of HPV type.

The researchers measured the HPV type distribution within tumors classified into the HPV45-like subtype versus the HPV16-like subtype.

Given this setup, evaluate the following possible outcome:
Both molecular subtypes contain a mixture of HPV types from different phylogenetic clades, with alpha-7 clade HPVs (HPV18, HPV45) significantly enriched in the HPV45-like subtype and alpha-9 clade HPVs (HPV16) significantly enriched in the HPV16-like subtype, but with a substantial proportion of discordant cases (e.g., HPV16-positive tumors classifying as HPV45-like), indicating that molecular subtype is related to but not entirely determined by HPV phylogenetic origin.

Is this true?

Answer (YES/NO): YES